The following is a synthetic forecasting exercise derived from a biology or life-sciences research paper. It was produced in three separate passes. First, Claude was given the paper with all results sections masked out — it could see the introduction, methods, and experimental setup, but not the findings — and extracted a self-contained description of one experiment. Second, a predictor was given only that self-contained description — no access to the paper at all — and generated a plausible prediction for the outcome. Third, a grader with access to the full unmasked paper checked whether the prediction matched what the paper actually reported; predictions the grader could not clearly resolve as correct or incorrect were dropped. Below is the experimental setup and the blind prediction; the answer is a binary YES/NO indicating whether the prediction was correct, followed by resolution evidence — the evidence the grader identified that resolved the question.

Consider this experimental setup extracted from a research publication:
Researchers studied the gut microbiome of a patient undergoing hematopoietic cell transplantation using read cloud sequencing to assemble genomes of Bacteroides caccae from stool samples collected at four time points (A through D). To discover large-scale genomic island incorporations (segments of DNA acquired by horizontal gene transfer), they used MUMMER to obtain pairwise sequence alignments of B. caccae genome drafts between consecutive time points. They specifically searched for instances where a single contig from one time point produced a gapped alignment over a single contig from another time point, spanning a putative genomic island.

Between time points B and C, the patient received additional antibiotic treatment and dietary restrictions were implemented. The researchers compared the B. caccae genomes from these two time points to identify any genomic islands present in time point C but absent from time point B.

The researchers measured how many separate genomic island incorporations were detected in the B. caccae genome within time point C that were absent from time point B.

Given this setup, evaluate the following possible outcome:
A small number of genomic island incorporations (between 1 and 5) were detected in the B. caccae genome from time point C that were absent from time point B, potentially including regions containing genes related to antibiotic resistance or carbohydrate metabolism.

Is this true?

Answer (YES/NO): YES